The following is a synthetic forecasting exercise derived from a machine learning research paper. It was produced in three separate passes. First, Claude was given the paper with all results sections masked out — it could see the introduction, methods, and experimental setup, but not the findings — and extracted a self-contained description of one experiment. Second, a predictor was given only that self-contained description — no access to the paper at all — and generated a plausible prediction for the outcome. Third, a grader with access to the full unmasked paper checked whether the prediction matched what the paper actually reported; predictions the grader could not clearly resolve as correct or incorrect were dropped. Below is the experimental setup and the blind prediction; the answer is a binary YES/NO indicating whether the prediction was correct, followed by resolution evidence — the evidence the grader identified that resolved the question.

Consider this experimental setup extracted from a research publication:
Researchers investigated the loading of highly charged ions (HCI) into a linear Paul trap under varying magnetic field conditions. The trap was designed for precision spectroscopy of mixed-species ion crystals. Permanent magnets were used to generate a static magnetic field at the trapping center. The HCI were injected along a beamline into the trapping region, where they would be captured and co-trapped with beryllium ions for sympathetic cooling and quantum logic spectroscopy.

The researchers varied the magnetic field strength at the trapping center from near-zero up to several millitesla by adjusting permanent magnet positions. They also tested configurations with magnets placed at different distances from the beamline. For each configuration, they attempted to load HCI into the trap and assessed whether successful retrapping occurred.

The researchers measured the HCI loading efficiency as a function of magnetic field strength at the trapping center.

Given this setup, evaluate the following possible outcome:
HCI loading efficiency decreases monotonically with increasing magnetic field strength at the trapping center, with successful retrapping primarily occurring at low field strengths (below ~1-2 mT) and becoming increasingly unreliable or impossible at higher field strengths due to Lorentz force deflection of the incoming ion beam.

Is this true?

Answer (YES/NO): YES